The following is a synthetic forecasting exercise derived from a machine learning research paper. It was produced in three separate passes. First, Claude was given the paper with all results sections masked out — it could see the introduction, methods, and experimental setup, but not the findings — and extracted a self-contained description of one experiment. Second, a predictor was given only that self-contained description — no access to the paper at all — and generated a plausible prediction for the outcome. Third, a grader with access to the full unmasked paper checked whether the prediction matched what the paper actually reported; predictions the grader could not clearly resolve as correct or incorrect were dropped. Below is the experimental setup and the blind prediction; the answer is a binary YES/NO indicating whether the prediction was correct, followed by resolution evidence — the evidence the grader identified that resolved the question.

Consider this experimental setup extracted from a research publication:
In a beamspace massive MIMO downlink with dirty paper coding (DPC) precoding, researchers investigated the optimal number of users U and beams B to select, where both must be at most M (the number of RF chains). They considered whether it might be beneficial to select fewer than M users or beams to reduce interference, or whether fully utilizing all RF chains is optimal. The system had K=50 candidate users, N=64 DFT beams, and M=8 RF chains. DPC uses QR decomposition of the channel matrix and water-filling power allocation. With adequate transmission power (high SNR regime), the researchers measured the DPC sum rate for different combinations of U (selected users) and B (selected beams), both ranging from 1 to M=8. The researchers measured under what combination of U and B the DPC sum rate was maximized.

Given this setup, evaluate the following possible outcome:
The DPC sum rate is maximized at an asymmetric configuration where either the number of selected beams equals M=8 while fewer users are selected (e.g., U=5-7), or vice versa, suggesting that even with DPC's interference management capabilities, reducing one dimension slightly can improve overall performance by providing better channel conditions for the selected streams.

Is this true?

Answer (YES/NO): NO